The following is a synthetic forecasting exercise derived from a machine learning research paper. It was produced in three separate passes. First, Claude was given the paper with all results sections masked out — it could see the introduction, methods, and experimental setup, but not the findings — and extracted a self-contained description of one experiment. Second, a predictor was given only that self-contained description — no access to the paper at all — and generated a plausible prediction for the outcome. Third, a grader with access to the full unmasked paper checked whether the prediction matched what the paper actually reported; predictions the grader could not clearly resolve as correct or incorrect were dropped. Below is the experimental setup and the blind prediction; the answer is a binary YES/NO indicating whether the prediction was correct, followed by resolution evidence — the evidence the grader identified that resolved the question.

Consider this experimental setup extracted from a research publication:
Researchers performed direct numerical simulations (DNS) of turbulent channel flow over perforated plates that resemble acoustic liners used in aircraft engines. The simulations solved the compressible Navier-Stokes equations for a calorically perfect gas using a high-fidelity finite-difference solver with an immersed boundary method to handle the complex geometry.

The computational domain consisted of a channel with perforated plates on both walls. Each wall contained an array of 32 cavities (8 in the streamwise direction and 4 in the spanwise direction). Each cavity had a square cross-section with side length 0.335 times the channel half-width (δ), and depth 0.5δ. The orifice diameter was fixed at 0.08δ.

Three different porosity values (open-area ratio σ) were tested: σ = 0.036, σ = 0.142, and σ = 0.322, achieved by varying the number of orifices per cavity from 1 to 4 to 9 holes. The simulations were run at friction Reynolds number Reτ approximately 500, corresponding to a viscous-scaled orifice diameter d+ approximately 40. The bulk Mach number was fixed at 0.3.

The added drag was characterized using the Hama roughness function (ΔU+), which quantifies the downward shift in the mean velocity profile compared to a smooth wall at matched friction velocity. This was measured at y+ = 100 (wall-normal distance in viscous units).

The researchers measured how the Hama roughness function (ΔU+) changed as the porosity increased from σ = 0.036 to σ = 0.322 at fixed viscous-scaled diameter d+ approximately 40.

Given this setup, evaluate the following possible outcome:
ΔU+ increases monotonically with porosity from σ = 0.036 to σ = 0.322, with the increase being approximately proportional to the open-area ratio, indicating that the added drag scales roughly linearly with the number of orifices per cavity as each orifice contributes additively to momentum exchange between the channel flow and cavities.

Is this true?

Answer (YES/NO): NO